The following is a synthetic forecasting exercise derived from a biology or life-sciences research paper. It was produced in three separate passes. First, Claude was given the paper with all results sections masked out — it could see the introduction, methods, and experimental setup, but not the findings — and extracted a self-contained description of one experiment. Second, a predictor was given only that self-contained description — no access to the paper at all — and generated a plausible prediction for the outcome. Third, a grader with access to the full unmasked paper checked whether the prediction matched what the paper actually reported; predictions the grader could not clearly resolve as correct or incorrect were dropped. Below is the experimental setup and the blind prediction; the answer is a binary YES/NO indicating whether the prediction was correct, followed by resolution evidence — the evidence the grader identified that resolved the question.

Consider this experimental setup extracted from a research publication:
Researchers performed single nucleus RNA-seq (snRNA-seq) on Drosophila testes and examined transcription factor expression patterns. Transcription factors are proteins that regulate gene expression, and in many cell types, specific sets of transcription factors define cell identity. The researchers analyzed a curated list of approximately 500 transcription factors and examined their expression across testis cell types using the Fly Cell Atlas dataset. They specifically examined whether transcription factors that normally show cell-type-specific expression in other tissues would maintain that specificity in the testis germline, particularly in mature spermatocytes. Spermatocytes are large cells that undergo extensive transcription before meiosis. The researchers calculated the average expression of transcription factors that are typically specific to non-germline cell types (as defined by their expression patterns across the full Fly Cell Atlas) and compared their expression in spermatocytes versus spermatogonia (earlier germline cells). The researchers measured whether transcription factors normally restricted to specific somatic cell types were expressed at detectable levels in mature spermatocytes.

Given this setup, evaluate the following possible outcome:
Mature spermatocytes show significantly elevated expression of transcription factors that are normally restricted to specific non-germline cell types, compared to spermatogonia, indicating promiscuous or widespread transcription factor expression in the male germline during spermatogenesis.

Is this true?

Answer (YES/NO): YES